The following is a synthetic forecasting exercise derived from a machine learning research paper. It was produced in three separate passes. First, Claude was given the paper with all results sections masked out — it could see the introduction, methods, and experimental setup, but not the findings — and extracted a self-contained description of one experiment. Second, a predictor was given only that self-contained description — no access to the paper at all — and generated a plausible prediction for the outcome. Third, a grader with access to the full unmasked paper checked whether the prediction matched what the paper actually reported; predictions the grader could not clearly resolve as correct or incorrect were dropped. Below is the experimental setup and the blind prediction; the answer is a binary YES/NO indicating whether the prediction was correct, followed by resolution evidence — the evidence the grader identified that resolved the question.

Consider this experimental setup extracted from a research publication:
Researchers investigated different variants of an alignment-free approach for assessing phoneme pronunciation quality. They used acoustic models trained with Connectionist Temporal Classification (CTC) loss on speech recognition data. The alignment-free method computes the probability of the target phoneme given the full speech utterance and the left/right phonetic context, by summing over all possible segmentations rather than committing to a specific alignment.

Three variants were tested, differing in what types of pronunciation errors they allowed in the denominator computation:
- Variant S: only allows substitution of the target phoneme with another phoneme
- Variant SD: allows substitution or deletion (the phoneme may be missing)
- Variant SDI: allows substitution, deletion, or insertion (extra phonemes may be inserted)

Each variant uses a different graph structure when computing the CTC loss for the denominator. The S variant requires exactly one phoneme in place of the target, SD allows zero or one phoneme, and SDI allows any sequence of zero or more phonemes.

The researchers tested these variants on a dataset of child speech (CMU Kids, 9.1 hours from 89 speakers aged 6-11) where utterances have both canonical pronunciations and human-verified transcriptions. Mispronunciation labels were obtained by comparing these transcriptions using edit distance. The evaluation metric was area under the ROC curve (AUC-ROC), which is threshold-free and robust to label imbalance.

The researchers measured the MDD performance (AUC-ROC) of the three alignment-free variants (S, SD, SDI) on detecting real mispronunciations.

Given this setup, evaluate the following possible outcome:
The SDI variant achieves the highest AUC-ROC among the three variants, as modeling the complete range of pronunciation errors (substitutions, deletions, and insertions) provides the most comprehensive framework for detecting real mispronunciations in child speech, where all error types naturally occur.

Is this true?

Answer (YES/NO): NO